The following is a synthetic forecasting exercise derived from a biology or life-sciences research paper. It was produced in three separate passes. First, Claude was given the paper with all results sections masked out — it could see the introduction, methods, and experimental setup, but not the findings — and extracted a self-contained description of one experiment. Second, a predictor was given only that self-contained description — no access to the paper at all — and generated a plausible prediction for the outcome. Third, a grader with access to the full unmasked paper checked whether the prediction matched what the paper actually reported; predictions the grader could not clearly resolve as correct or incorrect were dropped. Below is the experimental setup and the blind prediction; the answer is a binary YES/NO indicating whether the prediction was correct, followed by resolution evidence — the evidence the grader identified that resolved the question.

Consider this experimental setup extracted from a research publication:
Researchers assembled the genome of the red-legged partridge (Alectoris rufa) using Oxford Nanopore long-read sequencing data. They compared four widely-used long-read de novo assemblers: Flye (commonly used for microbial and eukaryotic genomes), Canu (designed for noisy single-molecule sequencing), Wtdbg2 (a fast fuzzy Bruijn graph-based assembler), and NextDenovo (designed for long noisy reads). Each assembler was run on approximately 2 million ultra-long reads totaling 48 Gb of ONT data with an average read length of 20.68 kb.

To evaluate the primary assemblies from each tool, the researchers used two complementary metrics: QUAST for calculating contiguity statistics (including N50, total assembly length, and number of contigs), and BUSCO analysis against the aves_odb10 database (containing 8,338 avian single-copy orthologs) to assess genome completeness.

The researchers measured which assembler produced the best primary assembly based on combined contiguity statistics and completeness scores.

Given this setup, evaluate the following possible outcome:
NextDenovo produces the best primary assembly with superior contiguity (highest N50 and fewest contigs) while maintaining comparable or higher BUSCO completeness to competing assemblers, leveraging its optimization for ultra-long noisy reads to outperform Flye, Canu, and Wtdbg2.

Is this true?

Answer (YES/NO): YES